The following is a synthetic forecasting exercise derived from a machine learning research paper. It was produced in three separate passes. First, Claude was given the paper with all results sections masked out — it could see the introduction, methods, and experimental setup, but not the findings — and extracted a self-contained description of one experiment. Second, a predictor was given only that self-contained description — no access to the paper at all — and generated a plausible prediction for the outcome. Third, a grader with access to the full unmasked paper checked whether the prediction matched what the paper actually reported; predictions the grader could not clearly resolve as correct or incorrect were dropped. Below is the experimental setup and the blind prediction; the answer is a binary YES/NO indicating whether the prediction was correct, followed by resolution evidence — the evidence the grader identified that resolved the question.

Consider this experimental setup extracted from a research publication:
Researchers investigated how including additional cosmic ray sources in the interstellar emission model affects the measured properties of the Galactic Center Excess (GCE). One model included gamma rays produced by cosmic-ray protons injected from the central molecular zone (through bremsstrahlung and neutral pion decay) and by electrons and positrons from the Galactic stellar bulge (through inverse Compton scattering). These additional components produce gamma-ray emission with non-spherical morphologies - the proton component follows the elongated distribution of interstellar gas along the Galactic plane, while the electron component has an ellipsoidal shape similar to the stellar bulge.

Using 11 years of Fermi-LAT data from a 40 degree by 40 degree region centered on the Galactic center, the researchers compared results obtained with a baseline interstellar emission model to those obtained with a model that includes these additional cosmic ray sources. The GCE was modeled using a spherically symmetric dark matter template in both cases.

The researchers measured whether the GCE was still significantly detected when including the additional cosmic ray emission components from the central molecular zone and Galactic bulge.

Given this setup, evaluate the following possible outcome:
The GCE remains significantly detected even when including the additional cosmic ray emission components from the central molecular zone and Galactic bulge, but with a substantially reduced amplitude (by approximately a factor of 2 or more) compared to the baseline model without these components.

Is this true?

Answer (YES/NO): NO